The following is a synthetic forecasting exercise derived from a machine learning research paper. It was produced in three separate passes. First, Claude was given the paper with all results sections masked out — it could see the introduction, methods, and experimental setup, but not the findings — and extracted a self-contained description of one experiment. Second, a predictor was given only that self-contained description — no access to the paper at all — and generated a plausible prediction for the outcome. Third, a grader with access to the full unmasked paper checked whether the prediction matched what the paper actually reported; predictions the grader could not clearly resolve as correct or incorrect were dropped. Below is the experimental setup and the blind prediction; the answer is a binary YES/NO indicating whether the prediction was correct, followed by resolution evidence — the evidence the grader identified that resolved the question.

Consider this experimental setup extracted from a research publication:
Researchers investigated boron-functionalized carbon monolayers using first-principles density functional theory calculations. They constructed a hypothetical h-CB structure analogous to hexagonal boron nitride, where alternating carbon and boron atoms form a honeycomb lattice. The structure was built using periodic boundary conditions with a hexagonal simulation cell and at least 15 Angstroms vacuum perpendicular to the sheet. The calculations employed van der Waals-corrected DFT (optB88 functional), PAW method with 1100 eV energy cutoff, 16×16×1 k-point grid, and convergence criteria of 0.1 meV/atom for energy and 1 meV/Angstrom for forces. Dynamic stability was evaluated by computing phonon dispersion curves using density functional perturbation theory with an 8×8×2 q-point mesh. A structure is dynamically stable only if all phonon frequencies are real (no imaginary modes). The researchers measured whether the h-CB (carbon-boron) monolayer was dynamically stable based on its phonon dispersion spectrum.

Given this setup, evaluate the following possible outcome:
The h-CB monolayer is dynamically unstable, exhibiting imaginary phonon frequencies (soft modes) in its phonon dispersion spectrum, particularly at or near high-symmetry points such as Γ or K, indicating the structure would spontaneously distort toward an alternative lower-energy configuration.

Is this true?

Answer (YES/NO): NO